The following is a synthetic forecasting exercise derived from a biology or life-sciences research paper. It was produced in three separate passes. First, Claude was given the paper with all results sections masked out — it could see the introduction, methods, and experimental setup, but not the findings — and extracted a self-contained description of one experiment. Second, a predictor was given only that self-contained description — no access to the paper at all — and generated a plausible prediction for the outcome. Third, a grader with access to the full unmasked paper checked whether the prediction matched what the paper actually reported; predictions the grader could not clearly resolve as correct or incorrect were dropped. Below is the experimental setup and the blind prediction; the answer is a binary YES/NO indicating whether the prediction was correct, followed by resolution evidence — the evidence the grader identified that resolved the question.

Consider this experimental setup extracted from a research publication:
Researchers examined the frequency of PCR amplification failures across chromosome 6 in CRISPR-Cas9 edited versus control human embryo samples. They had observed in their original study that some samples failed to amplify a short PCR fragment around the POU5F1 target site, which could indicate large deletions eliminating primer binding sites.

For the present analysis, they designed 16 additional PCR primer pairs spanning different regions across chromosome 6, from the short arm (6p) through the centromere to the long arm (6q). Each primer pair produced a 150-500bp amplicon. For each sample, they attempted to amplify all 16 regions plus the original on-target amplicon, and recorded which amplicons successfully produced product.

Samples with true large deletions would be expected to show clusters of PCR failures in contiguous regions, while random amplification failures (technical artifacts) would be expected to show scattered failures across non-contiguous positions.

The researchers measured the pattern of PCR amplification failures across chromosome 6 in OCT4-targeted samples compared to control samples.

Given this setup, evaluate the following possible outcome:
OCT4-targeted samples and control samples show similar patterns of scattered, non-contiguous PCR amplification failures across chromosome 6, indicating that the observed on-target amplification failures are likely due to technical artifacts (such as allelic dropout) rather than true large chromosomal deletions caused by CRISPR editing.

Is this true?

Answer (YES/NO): NO